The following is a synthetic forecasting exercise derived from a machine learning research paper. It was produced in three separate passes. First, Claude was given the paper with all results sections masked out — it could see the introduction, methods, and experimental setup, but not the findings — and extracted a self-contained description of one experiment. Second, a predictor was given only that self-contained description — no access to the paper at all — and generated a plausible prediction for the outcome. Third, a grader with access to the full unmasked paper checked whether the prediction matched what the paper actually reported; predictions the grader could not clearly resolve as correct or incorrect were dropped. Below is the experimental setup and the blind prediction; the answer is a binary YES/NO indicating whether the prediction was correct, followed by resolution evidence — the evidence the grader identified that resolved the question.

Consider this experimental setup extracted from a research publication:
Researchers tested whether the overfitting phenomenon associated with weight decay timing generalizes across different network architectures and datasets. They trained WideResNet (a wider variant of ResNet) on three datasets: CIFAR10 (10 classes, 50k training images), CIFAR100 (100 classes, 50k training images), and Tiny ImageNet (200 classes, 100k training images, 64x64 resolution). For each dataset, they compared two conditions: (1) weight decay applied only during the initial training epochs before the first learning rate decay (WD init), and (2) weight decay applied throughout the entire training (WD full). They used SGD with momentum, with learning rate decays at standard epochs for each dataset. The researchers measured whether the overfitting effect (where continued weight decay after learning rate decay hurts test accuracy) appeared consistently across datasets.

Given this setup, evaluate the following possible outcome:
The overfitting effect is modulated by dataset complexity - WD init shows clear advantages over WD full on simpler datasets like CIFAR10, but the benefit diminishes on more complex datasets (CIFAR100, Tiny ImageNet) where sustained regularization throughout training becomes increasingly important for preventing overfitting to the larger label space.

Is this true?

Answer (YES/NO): NO